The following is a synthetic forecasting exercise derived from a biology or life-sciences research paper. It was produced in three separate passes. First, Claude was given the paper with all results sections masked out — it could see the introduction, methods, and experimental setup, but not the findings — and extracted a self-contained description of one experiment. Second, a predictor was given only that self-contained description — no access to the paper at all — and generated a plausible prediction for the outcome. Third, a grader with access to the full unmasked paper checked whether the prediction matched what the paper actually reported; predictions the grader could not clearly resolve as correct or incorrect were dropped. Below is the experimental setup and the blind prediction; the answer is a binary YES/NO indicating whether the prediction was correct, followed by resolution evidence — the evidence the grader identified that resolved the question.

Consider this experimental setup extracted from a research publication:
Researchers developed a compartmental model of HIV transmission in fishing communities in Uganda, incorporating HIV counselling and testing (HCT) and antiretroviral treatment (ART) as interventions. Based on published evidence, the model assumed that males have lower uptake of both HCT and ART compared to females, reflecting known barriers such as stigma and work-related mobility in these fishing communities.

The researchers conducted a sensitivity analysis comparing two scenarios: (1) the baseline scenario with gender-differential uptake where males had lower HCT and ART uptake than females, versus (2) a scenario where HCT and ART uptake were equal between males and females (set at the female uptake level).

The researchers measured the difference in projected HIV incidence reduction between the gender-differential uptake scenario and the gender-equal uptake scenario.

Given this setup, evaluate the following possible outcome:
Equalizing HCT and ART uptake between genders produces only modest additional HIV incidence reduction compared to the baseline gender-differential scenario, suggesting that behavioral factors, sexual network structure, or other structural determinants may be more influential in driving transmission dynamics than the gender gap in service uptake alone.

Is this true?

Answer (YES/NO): YES